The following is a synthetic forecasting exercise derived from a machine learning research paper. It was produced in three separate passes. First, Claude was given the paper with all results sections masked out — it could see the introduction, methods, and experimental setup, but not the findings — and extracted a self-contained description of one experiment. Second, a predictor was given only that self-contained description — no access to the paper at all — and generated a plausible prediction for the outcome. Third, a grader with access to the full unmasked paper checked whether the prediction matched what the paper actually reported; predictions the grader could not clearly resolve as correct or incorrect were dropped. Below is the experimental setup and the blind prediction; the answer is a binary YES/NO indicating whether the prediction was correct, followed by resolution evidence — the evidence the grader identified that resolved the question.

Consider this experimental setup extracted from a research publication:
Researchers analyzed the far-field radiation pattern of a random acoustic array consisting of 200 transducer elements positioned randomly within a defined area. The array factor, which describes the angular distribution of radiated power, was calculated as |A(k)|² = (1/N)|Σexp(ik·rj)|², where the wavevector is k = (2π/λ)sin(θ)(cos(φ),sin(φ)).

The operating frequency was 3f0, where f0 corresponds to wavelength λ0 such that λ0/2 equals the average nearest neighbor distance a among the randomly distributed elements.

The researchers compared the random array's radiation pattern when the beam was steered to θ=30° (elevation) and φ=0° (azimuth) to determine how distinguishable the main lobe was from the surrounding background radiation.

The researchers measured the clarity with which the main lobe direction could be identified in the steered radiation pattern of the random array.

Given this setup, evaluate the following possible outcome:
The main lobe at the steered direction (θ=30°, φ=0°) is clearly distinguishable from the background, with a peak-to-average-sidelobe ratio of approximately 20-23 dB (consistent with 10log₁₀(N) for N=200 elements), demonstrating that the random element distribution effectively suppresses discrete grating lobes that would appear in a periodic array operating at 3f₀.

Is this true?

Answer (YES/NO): NO